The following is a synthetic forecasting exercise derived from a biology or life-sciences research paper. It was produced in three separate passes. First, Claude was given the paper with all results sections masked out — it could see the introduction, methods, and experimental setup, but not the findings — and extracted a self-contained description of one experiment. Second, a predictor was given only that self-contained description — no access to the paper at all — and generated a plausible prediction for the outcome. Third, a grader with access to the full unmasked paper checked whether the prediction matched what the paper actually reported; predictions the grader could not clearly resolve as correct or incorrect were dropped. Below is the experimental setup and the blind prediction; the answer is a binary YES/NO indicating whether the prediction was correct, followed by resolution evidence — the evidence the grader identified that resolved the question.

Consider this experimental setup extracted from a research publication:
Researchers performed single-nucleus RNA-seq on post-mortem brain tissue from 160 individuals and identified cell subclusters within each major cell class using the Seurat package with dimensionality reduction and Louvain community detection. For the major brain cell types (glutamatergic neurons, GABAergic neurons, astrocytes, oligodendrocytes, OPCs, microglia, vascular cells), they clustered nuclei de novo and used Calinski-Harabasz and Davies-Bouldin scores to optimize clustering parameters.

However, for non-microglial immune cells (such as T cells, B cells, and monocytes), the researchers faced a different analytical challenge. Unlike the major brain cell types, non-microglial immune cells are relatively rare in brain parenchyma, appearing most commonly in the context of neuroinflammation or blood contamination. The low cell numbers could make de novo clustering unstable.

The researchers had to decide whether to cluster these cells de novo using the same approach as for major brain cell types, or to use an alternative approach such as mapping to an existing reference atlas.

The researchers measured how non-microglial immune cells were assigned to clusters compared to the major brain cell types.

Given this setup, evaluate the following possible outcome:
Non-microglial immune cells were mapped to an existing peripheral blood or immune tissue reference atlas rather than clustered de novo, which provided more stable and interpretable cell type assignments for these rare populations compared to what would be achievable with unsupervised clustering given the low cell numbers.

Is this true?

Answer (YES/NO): YES